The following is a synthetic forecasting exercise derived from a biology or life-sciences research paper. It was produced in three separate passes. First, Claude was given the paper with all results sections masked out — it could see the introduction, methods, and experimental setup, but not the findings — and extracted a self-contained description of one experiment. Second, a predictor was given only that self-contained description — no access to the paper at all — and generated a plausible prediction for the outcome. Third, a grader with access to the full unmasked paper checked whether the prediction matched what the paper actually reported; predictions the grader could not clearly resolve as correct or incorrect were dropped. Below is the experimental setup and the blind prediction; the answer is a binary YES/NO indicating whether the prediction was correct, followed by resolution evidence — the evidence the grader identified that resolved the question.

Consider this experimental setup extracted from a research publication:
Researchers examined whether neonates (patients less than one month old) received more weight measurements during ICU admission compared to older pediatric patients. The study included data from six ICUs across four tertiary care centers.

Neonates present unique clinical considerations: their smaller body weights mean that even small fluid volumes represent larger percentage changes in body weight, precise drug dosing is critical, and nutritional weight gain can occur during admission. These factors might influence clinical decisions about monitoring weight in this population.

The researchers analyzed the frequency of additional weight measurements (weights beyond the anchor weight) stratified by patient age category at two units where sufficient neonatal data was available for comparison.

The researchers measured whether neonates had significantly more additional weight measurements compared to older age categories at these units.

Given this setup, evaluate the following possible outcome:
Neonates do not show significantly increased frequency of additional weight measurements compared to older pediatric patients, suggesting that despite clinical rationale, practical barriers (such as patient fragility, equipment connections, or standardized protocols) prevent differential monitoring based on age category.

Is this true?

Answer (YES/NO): NO